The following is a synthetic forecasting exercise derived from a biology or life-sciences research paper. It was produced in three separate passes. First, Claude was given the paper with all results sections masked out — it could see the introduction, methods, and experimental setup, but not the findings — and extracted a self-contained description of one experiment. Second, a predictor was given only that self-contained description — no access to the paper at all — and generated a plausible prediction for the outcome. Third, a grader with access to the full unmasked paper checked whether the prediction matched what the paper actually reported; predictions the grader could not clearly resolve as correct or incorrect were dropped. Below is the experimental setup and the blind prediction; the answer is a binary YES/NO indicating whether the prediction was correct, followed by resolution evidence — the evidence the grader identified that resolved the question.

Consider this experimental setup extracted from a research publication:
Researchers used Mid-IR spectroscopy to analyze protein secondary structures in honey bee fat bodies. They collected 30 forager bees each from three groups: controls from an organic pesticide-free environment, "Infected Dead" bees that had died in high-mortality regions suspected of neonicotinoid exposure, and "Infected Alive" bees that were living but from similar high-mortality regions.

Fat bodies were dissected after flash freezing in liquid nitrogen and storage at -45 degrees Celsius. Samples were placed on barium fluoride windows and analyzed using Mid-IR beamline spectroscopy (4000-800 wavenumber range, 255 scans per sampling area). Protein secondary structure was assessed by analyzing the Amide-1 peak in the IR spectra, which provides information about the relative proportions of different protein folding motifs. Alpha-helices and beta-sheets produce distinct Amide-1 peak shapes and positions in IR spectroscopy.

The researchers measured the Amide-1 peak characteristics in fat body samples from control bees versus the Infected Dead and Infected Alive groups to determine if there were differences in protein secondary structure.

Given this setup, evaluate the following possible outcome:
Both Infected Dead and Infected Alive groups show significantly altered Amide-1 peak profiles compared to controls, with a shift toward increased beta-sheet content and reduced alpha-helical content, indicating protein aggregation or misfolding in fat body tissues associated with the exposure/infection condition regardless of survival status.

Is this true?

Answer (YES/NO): NO